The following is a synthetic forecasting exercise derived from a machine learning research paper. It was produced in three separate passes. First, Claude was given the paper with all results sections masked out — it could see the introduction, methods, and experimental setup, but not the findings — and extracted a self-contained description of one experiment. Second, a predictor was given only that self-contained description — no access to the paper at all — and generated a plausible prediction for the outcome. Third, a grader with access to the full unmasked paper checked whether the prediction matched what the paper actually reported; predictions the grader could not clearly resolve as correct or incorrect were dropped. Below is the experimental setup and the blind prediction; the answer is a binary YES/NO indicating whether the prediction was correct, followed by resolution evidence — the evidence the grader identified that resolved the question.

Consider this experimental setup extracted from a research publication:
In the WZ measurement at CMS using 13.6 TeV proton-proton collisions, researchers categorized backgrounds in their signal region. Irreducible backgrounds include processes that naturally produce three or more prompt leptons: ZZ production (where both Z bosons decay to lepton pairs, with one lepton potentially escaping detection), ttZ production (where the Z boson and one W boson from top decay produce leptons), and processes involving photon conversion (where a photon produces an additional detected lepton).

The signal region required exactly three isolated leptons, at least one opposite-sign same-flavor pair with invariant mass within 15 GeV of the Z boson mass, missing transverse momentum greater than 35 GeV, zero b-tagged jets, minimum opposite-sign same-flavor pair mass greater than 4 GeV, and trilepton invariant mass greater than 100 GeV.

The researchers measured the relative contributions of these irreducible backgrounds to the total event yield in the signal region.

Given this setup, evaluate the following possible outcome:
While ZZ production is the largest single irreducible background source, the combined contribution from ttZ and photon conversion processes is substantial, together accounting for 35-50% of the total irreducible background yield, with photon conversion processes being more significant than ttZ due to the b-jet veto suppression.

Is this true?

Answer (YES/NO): NO